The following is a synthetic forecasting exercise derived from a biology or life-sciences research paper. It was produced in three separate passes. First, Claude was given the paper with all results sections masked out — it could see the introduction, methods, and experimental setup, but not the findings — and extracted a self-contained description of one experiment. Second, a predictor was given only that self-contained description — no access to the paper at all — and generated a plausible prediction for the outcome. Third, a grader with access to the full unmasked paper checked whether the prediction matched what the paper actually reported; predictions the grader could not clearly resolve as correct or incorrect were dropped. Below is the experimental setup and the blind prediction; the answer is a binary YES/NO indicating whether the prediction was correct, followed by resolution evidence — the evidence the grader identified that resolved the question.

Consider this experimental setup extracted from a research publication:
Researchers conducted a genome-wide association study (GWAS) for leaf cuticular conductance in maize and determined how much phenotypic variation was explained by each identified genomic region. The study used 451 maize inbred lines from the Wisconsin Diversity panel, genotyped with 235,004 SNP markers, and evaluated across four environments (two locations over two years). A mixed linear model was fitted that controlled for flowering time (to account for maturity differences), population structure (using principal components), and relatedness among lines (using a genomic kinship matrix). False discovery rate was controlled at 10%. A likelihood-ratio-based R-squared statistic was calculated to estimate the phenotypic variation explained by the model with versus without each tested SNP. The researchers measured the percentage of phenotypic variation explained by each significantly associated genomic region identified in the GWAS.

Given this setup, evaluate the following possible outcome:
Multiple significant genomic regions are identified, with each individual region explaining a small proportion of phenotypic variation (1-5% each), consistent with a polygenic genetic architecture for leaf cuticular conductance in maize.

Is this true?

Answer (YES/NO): NO